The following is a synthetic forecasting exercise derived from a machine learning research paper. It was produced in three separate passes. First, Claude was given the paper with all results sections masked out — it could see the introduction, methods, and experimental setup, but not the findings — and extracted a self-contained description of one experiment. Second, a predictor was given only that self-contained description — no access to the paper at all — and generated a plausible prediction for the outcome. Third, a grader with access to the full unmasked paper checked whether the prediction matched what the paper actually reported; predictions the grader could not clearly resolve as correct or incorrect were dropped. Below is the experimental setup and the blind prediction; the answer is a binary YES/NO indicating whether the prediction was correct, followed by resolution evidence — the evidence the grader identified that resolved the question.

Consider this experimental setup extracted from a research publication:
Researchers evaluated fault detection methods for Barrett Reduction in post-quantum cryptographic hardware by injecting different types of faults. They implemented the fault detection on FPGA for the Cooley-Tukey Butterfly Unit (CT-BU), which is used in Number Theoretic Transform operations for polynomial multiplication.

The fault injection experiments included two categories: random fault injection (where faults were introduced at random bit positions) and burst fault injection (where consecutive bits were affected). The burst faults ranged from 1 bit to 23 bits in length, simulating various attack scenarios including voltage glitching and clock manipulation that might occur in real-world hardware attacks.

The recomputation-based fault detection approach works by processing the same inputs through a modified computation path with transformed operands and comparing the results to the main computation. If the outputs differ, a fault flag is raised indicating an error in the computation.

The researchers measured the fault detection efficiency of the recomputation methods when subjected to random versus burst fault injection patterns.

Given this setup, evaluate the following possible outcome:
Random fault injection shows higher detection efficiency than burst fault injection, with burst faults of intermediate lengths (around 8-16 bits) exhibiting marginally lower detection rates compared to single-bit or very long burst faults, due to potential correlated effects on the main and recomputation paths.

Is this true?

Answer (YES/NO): NO